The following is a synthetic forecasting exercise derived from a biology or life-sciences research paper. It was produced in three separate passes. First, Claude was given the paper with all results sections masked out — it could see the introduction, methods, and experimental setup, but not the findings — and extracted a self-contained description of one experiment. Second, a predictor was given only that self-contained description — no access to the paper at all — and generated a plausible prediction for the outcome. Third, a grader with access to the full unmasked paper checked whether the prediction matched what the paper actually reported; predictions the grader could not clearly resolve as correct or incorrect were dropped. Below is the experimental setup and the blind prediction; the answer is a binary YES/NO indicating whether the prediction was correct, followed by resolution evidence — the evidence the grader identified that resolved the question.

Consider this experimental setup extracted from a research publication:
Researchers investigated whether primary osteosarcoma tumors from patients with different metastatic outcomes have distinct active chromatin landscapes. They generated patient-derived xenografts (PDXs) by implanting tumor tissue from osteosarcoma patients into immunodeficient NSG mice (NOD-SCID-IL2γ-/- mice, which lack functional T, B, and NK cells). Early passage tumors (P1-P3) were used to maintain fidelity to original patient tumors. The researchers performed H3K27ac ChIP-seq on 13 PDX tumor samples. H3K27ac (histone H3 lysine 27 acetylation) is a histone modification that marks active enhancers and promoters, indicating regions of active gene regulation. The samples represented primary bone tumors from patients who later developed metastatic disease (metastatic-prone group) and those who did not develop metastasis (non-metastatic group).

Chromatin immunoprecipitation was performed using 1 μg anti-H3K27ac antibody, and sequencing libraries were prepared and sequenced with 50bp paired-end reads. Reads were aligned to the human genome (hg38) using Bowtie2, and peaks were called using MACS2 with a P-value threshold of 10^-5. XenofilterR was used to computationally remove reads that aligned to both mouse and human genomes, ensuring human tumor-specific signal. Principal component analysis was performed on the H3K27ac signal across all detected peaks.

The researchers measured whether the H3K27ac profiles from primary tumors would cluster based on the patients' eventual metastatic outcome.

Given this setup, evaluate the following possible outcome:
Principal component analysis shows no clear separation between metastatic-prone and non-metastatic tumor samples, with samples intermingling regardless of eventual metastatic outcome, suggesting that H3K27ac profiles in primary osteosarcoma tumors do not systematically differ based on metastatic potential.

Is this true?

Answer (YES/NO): NO